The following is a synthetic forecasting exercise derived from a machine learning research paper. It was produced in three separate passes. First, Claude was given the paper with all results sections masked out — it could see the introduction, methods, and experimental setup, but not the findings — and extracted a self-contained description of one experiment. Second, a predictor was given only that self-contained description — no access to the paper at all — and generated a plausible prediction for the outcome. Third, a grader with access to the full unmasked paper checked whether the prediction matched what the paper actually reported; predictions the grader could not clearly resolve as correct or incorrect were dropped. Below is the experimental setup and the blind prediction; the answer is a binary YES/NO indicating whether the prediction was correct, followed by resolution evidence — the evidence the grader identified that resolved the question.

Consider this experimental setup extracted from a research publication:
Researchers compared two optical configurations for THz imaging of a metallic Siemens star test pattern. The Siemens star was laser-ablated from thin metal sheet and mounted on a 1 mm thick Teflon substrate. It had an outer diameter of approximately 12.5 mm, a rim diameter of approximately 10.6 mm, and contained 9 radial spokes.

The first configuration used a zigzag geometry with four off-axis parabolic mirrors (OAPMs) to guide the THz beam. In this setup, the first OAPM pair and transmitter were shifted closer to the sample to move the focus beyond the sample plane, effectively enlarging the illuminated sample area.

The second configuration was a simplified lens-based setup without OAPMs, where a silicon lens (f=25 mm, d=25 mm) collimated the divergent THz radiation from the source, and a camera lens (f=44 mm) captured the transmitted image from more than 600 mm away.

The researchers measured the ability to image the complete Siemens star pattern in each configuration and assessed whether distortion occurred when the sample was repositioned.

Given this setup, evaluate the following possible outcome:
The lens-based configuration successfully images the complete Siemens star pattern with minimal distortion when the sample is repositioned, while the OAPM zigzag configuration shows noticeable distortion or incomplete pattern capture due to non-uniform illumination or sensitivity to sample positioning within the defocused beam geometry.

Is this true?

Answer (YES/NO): YES